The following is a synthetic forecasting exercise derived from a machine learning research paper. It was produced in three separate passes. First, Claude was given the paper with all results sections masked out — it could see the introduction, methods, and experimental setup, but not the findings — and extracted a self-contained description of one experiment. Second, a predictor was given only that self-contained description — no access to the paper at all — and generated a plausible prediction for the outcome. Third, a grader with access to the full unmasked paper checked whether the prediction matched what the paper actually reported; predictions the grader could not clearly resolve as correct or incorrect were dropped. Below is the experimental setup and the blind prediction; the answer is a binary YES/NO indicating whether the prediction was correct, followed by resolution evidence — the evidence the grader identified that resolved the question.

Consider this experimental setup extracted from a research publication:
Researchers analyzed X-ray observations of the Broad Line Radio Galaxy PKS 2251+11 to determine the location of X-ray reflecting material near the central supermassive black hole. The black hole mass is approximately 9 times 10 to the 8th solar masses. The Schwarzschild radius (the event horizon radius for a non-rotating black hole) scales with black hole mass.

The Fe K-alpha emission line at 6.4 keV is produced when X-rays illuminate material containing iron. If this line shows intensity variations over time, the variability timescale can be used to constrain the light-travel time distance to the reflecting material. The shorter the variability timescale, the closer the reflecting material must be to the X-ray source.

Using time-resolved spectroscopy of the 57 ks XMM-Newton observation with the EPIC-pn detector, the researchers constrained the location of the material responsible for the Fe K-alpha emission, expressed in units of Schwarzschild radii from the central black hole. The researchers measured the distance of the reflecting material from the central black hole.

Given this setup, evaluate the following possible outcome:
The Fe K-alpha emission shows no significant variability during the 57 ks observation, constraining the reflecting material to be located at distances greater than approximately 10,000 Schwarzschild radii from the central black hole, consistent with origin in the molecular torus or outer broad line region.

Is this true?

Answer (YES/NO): NO